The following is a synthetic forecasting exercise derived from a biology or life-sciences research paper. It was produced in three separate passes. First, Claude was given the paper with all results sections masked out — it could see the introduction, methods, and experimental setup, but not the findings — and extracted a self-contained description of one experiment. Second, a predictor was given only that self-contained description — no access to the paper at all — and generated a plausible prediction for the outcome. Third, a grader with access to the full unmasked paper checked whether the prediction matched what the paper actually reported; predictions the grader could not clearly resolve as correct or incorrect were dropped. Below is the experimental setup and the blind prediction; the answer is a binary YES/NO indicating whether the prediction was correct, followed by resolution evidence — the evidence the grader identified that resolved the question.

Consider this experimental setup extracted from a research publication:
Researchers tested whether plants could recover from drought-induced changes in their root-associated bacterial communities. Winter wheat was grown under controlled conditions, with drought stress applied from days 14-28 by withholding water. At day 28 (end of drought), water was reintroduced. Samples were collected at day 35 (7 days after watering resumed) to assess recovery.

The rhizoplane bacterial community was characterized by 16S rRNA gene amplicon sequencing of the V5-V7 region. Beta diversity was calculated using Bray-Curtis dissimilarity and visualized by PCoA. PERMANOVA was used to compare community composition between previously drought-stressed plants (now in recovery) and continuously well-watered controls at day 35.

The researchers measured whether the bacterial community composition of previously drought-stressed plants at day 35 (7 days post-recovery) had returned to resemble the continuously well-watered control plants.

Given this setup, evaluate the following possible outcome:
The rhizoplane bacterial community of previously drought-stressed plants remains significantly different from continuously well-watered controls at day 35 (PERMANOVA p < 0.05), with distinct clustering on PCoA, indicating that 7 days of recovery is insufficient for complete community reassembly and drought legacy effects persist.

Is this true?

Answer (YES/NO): NO